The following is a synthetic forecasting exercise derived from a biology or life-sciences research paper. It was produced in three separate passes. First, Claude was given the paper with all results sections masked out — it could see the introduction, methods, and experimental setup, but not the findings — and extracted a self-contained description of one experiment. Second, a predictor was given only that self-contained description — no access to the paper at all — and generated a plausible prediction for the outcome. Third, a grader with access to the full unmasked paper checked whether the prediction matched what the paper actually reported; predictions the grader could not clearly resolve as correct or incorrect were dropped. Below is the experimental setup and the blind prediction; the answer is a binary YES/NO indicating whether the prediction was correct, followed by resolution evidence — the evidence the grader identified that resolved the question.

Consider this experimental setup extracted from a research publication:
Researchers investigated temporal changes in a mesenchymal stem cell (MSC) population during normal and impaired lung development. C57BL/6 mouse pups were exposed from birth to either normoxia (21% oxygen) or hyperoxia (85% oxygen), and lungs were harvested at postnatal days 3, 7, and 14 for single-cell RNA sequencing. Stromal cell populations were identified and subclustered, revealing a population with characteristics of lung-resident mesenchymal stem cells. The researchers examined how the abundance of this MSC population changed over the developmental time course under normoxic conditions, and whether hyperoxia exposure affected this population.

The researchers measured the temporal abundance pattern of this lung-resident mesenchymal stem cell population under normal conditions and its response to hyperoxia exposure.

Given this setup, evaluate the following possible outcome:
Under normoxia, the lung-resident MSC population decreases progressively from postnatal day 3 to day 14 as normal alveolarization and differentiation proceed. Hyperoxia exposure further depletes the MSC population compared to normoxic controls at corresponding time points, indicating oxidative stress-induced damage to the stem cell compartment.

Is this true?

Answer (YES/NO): NO